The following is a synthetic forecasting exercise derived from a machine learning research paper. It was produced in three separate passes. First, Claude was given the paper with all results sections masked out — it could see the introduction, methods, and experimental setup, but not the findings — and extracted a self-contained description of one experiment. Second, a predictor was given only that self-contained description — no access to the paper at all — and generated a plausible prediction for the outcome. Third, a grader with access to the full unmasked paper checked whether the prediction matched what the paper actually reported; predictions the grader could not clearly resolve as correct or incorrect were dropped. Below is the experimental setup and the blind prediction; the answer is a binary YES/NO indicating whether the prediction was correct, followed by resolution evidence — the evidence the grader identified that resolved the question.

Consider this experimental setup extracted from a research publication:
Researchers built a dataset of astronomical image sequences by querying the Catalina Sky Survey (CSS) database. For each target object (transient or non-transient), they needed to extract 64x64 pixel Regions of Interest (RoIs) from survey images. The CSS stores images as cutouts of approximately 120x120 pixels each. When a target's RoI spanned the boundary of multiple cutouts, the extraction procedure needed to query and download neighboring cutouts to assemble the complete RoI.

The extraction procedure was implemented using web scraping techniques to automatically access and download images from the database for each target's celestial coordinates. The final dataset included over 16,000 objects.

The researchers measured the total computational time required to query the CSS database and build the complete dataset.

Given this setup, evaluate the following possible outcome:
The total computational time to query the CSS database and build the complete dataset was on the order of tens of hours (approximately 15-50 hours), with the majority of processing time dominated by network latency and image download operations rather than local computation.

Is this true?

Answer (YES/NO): NO